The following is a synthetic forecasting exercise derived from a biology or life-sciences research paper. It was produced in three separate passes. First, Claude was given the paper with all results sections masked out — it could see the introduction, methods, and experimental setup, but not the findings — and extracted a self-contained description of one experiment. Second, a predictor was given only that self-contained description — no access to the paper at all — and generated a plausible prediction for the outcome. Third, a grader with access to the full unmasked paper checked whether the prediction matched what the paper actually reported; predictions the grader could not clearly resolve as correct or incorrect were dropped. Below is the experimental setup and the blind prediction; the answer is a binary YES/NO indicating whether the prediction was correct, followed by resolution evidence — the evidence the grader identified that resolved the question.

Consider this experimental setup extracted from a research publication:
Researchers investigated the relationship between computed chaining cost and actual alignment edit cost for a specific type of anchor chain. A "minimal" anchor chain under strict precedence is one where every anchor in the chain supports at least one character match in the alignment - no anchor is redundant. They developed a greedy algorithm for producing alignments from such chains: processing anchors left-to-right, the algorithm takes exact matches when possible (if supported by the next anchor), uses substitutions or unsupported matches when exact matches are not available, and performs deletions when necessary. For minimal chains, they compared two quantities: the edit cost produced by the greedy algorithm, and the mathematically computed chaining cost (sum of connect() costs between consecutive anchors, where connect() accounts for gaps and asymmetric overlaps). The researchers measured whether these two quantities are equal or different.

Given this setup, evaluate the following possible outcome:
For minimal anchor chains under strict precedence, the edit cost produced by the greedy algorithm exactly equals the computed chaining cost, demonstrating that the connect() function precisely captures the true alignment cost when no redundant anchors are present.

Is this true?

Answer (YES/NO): YES